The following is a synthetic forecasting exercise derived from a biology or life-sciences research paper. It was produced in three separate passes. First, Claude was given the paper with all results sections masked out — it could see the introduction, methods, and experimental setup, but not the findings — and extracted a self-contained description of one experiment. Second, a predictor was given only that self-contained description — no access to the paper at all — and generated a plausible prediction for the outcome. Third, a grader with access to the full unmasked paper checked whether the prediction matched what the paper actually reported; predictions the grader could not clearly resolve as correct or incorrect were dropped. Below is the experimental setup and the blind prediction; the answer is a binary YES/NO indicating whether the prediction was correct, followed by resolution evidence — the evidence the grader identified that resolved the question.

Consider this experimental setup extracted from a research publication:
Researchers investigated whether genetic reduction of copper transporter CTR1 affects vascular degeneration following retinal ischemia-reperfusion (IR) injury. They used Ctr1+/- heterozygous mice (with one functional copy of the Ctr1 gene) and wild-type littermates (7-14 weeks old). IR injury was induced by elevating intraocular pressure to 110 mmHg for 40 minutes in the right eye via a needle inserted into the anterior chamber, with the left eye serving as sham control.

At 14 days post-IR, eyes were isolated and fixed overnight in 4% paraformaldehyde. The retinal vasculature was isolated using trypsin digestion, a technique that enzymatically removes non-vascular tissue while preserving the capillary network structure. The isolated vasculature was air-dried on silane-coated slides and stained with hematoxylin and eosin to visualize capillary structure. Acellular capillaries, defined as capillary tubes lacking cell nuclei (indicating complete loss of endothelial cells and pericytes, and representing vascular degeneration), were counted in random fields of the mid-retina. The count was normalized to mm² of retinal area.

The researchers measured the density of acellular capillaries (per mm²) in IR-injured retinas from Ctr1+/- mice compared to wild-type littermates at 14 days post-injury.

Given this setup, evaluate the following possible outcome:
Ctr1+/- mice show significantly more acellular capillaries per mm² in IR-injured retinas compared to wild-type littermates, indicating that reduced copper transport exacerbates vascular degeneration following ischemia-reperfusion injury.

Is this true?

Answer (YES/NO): NO